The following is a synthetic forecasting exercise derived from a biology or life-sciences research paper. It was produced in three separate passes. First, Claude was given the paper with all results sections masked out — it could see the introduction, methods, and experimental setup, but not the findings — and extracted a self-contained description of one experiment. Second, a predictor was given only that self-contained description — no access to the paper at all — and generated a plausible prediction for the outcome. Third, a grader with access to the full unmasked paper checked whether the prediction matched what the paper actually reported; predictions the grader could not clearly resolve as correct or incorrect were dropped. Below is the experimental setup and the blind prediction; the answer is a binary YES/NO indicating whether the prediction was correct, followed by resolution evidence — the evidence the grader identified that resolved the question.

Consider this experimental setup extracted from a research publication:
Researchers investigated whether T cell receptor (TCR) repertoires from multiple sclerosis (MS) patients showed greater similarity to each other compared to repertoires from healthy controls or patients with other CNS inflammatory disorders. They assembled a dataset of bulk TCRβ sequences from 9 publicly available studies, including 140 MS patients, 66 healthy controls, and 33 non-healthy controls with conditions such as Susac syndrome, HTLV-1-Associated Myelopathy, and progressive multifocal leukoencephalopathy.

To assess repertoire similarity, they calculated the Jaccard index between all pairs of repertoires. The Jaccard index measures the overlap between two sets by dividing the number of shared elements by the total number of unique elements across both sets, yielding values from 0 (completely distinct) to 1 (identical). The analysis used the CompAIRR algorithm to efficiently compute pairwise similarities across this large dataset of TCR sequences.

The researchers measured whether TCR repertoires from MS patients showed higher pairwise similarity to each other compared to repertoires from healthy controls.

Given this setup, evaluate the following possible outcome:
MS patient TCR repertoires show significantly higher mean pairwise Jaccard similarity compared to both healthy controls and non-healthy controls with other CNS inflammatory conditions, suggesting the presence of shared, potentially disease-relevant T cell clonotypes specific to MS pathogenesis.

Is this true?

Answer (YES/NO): NO